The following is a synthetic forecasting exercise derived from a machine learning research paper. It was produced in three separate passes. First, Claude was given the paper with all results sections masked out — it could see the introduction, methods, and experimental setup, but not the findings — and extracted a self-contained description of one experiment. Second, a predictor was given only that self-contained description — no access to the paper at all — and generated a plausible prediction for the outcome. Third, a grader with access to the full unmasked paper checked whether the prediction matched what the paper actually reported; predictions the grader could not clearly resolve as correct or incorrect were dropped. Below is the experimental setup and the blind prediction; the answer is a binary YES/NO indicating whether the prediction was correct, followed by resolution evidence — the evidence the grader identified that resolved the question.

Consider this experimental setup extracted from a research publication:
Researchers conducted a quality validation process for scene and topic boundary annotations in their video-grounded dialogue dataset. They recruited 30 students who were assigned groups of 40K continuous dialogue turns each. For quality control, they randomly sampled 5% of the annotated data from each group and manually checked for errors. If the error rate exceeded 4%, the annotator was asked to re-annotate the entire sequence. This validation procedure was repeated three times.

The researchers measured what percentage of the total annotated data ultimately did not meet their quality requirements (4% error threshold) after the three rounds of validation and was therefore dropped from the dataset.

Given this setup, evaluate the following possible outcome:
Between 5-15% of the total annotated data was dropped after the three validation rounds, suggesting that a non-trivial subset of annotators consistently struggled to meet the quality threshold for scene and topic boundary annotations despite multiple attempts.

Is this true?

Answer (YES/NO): NO